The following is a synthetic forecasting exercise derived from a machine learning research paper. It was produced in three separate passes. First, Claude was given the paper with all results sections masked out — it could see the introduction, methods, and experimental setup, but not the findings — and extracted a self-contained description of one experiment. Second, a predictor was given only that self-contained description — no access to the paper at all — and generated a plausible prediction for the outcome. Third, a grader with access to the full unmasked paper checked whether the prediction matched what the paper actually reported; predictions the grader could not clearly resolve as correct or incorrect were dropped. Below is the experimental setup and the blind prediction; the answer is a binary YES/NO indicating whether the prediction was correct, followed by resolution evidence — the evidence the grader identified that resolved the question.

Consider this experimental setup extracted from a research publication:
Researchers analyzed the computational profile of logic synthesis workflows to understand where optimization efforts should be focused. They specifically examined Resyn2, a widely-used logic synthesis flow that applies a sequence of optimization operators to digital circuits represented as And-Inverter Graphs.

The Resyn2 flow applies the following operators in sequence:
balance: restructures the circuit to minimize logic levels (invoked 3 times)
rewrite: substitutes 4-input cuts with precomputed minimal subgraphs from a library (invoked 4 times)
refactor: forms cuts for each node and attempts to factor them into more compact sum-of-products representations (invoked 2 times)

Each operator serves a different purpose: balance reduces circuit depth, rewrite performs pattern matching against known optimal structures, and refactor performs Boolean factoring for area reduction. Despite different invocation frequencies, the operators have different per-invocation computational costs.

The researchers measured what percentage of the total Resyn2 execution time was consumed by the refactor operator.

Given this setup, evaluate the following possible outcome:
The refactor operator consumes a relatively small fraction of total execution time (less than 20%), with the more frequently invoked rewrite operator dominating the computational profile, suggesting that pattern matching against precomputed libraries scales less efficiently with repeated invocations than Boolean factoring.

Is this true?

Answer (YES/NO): NO